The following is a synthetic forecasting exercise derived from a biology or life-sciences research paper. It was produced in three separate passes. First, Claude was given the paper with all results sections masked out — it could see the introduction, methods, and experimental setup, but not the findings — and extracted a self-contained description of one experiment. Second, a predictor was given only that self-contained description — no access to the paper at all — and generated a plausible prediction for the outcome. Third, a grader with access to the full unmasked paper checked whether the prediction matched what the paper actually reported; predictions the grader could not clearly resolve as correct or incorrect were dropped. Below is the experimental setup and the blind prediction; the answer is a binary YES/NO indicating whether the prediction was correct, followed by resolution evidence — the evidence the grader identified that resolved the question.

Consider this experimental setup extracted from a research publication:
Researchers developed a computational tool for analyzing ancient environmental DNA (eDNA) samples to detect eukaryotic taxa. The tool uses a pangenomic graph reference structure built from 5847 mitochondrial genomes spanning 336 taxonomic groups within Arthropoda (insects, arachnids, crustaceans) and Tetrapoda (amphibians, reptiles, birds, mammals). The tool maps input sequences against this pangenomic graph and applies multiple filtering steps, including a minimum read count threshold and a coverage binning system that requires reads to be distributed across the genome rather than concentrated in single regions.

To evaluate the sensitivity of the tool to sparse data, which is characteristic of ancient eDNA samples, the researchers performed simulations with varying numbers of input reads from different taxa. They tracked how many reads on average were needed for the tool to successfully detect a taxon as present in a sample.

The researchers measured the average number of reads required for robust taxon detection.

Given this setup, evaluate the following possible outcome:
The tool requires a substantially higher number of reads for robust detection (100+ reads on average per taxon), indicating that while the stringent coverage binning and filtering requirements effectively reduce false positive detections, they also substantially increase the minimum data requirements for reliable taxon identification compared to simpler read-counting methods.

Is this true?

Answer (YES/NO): NO